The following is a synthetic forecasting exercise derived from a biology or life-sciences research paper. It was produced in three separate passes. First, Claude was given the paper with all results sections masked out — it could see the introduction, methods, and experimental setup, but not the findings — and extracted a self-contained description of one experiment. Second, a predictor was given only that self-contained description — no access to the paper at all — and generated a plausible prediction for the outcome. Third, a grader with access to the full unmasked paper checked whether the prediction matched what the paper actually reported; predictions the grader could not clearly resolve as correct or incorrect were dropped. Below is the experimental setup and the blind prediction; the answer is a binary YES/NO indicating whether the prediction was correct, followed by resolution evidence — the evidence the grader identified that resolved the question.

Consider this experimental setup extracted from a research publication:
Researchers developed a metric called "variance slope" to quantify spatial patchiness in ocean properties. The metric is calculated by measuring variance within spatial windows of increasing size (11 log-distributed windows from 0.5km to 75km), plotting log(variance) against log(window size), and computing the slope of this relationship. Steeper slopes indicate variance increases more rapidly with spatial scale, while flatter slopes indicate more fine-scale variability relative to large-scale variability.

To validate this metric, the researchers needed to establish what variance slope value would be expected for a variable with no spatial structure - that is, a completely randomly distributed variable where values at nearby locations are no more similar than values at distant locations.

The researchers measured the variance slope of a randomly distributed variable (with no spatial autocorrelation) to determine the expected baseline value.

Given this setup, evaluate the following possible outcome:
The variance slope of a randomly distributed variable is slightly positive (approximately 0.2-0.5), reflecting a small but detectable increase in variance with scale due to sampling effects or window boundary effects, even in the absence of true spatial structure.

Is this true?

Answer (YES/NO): NO